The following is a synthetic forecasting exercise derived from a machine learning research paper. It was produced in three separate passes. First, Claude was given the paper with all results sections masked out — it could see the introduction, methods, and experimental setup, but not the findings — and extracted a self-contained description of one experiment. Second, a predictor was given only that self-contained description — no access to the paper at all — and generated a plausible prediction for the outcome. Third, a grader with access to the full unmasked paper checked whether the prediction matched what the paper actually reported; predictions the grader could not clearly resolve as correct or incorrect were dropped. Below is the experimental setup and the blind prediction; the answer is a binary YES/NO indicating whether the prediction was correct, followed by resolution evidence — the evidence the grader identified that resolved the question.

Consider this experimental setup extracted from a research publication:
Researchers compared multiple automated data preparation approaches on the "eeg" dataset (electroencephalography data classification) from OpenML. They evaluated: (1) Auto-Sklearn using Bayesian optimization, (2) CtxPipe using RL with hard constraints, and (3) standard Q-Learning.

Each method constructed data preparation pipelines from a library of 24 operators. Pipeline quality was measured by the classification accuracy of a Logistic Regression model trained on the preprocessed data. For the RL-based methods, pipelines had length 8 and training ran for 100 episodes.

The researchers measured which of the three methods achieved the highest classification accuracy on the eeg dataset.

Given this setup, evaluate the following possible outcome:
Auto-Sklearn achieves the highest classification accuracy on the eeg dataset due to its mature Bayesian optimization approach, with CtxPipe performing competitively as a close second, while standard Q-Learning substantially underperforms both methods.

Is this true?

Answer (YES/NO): NO